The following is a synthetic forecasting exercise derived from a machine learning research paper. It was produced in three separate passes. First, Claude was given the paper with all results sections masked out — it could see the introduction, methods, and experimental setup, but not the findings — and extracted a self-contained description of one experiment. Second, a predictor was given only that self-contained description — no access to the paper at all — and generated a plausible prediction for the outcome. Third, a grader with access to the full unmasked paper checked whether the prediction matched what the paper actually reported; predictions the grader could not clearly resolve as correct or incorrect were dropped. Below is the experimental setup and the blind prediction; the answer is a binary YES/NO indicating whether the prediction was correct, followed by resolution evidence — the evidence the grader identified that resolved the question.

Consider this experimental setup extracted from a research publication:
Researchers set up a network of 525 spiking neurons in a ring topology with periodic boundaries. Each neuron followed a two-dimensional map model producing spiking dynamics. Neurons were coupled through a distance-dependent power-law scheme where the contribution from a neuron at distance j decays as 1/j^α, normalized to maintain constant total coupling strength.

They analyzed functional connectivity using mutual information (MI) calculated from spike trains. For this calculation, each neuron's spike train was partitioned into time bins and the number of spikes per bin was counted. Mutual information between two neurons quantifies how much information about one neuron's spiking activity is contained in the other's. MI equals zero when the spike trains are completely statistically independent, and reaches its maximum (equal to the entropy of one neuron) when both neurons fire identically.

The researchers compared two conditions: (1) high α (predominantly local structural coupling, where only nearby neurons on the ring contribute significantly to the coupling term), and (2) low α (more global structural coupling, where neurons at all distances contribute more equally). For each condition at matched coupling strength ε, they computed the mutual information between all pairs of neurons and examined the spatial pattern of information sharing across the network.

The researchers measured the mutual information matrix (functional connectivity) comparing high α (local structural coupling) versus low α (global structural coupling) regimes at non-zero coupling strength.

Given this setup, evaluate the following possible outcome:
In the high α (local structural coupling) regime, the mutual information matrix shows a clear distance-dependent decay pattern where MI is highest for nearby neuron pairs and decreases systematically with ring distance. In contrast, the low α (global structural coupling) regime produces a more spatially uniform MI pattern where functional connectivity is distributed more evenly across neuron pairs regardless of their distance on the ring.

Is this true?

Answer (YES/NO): NO